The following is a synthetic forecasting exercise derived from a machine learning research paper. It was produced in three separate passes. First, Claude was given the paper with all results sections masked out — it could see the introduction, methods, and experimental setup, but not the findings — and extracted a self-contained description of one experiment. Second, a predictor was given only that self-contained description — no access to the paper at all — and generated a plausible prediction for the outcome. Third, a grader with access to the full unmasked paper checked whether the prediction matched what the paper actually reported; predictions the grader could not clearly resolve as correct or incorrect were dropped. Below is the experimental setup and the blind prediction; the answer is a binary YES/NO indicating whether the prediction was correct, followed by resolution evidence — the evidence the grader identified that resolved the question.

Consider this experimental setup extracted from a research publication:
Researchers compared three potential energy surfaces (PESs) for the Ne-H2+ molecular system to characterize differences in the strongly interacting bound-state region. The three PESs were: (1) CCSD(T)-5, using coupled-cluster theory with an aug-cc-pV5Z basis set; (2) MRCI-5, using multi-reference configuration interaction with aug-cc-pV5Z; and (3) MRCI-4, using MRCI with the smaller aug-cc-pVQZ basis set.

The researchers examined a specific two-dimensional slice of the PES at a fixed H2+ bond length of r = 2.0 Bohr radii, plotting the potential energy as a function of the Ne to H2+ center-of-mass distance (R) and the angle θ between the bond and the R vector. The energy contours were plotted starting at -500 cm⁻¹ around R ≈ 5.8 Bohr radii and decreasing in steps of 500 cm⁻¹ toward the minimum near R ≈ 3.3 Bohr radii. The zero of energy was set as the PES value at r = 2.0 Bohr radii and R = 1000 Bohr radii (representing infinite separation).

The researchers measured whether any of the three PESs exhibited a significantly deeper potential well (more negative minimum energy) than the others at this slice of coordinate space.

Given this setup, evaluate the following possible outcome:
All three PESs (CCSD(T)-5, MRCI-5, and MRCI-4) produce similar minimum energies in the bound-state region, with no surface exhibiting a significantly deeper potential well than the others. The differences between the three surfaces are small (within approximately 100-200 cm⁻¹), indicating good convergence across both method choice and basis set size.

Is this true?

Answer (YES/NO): NO